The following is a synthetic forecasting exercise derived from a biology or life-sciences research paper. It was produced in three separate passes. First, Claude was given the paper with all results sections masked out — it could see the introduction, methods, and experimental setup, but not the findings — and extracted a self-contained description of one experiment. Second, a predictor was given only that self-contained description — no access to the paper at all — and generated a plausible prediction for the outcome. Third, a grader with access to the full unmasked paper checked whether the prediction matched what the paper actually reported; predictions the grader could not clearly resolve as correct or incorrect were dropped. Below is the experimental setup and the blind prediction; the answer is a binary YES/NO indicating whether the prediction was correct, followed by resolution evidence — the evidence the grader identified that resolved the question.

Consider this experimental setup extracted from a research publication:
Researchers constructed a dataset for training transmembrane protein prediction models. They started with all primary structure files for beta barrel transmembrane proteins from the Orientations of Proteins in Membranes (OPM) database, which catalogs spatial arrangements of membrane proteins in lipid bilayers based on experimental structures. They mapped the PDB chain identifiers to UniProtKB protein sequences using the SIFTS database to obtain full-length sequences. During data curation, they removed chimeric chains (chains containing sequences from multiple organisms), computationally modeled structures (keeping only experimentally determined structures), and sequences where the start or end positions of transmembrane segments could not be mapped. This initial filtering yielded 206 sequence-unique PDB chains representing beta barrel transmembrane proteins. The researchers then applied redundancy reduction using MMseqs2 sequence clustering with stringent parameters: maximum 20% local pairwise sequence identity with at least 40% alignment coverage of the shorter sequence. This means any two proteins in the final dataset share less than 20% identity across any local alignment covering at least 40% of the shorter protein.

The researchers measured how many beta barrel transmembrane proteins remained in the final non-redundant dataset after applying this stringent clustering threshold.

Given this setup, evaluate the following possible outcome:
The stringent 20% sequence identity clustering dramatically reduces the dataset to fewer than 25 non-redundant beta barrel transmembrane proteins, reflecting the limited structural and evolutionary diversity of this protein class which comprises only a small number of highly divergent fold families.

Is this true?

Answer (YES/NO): NO